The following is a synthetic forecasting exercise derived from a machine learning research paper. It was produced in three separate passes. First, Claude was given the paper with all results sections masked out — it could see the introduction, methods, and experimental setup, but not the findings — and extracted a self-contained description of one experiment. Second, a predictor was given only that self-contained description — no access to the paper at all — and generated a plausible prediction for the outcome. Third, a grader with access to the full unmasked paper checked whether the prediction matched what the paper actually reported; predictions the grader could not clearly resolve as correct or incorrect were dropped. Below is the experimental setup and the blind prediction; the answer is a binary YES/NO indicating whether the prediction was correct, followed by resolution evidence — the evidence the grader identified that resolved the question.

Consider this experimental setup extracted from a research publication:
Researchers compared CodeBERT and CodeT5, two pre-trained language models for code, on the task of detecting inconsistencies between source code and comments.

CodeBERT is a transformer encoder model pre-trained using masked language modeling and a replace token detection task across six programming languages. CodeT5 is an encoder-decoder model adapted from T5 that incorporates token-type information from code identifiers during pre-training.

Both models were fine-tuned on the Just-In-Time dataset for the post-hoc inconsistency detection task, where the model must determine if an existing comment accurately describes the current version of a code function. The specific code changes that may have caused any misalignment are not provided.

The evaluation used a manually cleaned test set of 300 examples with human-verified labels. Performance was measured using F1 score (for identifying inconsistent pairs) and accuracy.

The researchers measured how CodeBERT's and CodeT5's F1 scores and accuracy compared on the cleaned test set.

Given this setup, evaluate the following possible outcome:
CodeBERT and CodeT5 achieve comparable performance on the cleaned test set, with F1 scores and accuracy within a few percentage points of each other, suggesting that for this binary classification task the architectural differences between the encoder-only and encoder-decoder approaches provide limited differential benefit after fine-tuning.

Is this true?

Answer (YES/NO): YES